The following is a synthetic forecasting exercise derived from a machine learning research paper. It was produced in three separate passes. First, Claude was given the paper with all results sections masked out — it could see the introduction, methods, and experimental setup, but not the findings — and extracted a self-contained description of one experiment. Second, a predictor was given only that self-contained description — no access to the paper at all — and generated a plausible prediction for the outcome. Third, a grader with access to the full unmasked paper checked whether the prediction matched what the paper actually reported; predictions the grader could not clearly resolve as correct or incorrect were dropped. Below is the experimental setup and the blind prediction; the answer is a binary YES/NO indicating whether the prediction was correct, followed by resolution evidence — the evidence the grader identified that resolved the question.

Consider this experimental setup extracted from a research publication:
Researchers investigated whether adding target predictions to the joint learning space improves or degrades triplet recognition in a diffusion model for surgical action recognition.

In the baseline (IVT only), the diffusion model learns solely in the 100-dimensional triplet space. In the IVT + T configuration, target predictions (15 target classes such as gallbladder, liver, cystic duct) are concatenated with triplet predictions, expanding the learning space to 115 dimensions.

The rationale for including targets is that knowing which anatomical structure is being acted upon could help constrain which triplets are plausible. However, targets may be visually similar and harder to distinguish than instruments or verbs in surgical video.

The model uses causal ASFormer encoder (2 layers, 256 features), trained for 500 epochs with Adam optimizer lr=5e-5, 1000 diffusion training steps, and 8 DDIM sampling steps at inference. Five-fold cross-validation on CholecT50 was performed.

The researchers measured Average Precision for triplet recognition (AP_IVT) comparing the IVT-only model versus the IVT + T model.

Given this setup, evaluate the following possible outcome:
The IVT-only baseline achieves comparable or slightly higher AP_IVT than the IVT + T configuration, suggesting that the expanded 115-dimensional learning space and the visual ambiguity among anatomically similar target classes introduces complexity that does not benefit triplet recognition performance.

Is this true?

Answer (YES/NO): YES